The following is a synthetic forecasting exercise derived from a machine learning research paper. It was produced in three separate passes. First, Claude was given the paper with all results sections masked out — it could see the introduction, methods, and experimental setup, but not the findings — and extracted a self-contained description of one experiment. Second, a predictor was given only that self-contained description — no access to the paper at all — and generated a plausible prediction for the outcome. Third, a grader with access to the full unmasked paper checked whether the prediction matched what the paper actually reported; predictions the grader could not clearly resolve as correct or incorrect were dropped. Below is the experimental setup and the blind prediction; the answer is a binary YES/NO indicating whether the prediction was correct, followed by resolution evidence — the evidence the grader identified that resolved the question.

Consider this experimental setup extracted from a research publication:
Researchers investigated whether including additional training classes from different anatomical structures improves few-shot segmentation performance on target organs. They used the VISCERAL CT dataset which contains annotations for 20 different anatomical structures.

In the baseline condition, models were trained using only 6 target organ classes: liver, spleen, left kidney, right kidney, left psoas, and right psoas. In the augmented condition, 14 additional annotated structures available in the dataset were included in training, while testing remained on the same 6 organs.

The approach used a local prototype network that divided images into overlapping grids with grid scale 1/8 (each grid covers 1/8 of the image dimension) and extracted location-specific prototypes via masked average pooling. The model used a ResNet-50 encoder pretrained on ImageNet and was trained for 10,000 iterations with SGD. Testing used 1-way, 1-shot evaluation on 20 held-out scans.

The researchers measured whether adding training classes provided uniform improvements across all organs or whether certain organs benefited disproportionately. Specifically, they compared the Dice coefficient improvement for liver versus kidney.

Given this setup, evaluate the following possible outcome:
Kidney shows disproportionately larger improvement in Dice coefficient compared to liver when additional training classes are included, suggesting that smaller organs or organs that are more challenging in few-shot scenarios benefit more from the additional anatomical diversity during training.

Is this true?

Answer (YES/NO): YES